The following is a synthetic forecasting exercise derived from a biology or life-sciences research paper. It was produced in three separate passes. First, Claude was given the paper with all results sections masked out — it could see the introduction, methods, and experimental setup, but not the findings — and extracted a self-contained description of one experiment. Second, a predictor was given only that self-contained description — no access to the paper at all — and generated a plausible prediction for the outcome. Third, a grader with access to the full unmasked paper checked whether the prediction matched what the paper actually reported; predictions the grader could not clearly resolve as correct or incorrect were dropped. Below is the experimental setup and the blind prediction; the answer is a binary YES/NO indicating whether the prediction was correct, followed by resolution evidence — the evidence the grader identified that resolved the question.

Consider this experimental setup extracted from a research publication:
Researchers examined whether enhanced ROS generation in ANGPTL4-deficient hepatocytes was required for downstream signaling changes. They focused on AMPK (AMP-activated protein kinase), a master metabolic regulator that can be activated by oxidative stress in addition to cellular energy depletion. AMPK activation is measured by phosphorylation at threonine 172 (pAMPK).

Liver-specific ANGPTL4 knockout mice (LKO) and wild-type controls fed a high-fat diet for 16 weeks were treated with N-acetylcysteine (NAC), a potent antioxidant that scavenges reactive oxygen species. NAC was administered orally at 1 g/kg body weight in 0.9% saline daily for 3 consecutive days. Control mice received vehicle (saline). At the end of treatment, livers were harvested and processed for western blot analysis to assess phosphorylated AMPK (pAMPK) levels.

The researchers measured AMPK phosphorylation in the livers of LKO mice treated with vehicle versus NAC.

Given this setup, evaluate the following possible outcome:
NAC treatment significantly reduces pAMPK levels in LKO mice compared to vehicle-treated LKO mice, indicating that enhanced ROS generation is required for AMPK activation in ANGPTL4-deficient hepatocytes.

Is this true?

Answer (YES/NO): YES